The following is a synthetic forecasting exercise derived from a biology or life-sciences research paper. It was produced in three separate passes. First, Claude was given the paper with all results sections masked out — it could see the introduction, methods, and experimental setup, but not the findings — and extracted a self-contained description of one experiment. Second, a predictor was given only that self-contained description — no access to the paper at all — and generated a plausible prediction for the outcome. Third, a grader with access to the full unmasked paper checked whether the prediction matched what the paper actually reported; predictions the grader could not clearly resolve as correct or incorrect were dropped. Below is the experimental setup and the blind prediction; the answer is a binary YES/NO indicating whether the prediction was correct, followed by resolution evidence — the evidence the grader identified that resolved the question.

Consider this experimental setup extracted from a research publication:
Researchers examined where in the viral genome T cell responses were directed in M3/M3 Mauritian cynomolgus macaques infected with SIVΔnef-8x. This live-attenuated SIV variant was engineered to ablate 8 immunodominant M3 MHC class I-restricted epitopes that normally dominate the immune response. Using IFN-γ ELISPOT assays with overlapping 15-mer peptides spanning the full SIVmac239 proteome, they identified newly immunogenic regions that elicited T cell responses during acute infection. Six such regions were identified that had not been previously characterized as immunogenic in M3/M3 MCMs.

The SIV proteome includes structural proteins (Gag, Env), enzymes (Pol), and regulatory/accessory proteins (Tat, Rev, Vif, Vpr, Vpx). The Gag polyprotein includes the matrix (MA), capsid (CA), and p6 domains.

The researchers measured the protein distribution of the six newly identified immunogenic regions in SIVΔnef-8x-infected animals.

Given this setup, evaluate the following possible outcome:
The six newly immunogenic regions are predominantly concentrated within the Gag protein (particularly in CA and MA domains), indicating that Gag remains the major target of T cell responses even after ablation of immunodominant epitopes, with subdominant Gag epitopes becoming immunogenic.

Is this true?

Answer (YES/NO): YES